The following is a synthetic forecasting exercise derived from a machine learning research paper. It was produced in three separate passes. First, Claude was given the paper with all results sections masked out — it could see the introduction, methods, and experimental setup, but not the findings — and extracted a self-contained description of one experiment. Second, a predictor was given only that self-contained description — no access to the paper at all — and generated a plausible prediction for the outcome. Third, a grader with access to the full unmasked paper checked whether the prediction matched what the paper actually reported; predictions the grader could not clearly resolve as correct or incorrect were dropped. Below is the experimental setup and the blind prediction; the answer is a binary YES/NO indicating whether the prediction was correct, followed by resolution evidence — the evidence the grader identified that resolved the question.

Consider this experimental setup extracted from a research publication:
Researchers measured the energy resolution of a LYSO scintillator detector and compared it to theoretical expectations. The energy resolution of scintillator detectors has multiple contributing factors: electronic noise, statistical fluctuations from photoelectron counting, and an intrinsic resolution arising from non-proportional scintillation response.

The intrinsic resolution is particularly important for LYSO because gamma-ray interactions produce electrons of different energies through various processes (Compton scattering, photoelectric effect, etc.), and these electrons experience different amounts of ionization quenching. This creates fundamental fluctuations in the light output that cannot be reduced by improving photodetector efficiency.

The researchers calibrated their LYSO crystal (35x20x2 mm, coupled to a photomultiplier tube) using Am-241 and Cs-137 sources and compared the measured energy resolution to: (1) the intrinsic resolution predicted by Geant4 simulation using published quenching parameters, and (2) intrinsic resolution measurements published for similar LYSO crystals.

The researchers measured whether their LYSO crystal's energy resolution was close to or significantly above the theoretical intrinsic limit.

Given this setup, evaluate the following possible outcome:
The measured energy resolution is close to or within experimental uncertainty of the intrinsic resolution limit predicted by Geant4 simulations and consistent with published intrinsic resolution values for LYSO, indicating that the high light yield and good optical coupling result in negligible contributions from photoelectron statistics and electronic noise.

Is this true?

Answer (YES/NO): NO